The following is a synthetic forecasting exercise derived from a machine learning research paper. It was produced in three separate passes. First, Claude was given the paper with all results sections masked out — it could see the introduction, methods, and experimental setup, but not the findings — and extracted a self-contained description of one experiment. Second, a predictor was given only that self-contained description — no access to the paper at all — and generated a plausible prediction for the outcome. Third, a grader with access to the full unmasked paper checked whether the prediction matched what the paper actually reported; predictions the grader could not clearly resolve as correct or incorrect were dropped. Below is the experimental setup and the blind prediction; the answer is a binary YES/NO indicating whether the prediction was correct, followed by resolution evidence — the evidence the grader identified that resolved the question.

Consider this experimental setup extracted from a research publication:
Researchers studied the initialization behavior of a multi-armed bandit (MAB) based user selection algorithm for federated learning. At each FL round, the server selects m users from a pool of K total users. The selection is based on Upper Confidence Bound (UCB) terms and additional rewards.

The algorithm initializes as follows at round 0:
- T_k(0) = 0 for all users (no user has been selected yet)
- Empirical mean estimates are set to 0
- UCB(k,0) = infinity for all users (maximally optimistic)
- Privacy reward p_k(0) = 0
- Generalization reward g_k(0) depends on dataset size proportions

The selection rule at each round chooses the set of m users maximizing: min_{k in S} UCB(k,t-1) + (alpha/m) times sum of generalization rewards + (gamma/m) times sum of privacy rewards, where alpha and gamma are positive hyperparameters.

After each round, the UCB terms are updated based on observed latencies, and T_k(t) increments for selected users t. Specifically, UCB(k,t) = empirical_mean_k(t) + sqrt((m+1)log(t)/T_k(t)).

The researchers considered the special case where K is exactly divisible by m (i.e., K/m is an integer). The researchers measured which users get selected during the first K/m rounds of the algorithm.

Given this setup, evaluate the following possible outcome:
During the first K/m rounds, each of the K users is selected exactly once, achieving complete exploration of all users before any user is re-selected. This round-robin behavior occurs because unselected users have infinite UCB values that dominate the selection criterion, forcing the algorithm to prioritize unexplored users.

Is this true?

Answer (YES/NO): YES